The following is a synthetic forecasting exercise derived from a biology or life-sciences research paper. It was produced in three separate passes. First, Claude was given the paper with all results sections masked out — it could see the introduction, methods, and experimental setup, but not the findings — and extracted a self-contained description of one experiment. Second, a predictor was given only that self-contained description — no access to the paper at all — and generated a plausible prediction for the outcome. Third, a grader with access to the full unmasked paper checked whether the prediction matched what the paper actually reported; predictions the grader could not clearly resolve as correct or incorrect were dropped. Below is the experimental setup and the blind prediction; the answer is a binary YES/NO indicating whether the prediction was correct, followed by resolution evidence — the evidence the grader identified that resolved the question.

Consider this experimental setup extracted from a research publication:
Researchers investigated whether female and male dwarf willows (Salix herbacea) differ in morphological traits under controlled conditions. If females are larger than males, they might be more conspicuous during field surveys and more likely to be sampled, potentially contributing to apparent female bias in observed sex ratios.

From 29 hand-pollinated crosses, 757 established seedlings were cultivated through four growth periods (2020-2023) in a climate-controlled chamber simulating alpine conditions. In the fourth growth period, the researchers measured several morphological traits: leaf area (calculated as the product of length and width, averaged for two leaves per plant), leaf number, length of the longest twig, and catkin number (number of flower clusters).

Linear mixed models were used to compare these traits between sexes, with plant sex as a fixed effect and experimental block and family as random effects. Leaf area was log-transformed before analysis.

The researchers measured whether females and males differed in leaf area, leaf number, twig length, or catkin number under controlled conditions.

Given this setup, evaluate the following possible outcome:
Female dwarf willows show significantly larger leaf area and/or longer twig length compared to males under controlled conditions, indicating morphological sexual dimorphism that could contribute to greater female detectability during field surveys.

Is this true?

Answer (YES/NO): NO